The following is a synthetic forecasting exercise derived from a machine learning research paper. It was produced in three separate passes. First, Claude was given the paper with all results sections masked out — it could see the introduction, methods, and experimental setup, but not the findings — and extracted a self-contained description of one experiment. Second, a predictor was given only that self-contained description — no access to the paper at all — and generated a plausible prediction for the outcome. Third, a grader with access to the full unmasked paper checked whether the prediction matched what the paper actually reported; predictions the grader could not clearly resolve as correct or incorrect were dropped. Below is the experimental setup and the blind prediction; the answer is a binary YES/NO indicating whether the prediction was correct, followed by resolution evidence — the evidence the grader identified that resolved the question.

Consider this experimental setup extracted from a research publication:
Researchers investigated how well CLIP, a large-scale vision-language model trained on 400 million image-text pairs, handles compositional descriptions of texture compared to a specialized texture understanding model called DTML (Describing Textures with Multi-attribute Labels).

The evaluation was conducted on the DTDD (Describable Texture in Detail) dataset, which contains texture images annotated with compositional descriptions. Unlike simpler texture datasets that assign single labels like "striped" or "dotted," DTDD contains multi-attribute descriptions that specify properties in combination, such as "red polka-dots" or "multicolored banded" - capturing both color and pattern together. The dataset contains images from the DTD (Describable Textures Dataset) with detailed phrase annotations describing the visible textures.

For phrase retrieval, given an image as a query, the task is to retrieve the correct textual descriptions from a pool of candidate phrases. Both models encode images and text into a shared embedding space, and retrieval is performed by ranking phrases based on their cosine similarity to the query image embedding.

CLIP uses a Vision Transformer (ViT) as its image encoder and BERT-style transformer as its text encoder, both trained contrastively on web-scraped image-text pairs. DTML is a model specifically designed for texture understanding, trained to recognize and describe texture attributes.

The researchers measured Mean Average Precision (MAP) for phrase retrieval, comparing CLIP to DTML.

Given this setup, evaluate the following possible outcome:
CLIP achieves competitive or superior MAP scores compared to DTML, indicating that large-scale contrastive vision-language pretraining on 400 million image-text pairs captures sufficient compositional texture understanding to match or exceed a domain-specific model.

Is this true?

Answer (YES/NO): NO